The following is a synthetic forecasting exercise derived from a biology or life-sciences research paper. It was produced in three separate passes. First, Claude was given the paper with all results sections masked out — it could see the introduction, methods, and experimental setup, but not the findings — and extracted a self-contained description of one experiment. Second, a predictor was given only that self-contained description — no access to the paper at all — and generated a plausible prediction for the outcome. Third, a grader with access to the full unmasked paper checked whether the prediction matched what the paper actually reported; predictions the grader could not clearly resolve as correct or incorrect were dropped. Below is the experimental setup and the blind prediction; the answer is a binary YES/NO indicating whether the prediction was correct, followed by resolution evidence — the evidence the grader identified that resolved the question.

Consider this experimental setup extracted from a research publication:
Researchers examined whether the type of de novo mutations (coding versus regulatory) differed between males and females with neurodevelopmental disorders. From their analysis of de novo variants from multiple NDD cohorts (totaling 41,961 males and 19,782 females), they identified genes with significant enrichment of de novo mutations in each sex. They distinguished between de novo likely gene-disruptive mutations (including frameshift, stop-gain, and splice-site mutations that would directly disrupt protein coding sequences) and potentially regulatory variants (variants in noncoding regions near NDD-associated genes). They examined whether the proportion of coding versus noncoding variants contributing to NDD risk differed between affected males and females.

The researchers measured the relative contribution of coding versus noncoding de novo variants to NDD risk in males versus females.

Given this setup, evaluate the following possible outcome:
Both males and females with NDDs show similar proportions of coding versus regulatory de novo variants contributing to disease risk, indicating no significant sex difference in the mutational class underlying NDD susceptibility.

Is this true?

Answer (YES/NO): NO